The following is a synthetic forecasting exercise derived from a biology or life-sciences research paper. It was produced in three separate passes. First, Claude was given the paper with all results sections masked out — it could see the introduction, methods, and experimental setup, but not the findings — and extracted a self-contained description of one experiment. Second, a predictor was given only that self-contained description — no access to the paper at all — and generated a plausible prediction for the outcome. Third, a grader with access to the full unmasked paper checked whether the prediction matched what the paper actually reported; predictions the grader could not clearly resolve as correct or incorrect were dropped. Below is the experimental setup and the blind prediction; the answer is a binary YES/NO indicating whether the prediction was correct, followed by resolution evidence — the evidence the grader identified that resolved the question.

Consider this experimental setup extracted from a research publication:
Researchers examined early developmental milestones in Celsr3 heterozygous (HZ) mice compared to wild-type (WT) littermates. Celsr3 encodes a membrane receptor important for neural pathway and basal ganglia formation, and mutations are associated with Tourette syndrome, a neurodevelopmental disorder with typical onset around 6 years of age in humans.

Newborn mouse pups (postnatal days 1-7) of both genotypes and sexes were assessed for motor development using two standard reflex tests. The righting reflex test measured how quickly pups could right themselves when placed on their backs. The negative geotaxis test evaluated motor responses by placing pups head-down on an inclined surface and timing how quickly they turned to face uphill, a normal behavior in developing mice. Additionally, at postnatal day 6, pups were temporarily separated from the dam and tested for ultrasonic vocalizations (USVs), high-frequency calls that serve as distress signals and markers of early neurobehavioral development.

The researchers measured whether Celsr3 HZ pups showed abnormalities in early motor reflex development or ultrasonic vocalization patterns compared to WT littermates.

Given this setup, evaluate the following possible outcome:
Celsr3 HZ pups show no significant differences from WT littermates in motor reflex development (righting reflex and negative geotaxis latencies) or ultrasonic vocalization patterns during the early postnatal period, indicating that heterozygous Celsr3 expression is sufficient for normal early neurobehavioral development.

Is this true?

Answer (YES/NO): YES